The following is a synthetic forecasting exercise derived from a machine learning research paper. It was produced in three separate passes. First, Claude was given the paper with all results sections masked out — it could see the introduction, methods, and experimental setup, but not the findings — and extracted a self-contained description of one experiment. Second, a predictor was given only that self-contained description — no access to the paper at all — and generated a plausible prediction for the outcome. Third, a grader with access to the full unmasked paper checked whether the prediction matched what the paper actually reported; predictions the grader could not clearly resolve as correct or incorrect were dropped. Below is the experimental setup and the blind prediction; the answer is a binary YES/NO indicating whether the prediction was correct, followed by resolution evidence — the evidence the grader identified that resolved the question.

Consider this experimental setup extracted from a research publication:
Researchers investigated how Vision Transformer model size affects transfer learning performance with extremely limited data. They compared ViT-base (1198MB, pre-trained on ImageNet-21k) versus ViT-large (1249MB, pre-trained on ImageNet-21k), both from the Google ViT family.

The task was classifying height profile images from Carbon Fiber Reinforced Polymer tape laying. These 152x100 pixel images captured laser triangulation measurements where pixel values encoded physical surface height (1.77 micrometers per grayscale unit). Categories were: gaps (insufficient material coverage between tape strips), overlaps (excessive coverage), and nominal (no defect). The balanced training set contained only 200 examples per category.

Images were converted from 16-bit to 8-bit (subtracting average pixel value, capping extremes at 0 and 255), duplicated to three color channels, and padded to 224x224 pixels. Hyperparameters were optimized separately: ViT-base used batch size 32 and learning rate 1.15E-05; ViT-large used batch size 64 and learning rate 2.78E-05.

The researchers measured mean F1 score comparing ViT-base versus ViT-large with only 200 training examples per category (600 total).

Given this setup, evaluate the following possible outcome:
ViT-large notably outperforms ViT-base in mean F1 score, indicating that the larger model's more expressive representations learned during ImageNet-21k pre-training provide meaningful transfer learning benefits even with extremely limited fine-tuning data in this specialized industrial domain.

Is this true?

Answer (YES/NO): NO